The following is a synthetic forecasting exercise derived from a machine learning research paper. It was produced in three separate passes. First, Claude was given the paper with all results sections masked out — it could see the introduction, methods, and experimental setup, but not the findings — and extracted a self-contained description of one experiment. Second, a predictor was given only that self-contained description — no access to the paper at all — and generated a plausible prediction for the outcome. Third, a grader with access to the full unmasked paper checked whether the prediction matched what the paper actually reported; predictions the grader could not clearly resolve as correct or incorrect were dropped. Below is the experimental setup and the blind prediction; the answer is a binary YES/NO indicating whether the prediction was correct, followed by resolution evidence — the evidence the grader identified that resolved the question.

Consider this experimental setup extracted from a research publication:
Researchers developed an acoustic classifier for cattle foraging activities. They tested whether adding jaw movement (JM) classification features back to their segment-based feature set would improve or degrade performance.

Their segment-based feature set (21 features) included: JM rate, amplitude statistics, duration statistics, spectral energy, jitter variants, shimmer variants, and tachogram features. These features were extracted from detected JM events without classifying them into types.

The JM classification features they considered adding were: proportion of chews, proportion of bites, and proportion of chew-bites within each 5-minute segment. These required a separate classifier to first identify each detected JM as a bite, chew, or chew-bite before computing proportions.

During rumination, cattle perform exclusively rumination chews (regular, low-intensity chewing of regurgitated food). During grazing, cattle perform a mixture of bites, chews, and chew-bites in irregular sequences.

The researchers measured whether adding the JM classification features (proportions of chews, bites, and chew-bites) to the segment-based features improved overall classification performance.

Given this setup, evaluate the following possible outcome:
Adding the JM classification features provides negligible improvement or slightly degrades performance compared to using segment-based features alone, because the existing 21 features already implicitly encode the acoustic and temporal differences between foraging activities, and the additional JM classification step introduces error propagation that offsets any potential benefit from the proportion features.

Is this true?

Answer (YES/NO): NO